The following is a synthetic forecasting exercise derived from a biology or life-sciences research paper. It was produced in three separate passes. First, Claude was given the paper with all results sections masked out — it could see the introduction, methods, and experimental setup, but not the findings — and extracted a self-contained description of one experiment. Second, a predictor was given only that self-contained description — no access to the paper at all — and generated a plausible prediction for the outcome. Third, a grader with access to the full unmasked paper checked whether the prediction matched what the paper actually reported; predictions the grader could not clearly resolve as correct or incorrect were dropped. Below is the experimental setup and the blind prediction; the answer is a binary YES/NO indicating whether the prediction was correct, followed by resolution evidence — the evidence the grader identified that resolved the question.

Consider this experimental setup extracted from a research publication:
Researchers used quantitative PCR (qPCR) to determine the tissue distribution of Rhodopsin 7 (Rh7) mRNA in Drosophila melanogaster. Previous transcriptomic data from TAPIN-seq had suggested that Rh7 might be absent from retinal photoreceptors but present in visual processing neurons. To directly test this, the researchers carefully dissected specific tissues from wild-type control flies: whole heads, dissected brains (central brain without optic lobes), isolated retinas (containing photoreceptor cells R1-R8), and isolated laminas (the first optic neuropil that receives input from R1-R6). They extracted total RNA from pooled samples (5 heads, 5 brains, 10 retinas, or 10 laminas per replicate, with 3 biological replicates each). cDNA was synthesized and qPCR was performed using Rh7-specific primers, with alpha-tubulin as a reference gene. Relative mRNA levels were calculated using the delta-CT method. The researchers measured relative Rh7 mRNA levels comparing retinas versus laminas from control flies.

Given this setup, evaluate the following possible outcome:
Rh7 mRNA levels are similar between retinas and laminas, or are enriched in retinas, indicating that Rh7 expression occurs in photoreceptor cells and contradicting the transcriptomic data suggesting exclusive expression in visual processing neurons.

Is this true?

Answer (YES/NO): NO